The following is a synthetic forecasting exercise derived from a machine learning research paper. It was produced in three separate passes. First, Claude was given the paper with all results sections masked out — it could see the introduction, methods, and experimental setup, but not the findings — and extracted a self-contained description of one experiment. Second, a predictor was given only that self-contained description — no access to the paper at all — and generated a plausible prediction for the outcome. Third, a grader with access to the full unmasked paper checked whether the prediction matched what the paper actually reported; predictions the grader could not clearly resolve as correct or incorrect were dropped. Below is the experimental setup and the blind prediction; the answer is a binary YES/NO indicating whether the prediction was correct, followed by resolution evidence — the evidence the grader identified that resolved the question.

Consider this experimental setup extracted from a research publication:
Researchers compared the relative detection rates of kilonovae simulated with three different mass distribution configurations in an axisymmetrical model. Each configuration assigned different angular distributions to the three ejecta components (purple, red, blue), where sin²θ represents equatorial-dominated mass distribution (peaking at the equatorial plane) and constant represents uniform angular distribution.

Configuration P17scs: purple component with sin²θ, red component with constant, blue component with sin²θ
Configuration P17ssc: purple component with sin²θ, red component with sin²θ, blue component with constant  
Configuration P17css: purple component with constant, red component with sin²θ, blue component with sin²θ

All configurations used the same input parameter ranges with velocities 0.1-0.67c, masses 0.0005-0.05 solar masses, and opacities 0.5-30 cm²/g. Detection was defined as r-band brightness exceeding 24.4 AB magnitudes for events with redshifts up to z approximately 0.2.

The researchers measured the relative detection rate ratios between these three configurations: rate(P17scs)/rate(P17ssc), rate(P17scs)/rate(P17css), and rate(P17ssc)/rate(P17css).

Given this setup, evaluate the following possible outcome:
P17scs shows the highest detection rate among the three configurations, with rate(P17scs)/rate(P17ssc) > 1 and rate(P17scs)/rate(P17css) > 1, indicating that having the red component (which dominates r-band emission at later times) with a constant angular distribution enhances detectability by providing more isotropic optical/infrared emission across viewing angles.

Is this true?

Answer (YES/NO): NO